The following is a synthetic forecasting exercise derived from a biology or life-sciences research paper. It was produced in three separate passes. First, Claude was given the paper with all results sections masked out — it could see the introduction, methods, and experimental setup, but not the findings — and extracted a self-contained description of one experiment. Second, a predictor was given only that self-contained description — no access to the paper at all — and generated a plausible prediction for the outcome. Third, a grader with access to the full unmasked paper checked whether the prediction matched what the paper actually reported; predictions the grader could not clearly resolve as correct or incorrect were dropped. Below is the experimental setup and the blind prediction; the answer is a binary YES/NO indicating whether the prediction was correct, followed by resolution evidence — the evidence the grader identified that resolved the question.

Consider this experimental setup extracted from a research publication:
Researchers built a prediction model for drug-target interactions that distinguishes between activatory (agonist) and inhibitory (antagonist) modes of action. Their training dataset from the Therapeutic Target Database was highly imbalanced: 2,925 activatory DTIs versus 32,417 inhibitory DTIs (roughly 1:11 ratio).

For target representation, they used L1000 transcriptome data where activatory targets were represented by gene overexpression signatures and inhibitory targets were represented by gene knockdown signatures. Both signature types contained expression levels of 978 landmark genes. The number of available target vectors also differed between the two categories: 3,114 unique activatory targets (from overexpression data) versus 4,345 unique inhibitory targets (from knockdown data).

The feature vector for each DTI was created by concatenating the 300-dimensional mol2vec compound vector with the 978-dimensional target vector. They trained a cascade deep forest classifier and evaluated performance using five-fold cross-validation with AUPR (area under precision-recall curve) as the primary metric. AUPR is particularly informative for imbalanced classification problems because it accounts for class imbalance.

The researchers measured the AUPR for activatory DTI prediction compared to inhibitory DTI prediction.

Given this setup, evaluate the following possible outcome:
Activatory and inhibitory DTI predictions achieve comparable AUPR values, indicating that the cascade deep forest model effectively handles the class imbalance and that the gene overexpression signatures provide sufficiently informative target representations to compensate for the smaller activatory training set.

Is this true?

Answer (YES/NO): NO